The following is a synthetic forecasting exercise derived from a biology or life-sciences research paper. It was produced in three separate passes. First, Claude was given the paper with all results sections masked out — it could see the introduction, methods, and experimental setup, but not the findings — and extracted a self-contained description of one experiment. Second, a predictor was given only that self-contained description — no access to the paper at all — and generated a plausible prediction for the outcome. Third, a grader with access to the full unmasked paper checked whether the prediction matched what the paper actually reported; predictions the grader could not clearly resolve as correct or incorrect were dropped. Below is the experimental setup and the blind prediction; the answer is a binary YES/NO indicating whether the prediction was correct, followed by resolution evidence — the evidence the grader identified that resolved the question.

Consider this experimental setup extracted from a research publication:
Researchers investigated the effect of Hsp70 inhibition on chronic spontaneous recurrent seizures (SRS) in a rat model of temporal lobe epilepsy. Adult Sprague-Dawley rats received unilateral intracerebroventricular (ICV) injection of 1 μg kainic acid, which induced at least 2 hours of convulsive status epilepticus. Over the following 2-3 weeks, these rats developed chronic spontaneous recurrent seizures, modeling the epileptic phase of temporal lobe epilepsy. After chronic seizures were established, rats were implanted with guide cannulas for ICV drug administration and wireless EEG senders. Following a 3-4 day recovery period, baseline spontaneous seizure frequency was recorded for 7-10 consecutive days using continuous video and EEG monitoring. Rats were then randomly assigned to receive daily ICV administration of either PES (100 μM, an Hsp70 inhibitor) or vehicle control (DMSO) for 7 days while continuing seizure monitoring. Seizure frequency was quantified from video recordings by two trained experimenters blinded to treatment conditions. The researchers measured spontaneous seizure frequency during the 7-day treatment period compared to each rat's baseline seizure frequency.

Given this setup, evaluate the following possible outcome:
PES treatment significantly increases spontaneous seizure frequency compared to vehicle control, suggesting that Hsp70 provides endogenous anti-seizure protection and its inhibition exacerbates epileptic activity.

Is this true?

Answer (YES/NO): NO